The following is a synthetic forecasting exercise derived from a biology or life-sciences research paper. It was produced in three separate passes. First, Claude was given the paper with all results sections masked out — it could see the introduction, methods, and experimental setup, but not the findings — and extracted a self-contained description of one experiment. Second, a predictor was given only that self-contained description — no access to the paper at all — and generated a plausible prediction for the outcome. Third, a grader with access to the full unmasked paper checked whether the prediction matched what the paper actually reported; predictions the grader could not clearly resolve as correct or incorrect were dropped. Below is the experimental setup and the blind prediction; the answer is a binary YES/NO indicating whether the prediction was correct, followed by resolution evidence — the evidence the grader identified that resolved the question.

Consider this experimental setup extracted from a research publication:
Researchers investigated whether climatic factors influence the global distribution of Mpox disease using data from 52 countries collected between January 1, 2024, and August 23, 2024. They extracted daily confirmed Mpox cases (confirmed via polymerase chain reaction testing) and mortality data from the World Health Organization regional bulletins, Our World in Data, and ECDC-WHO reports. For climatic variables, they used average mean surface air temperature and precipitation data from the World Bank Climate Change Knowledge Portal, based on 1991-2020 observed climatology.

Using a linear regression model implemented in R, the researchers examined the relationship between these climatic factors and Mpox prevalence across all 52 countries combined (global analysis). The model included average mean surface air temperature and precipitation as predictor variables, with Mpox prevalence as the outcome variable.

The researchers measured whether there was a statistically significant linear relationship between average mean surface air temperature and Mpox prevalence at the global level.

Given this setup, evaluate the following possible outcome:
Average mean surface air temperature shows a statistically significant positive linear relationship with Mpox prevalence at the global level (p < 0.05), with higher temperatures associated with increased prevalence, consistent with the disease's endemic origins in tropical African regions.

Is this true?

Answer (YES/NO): NO